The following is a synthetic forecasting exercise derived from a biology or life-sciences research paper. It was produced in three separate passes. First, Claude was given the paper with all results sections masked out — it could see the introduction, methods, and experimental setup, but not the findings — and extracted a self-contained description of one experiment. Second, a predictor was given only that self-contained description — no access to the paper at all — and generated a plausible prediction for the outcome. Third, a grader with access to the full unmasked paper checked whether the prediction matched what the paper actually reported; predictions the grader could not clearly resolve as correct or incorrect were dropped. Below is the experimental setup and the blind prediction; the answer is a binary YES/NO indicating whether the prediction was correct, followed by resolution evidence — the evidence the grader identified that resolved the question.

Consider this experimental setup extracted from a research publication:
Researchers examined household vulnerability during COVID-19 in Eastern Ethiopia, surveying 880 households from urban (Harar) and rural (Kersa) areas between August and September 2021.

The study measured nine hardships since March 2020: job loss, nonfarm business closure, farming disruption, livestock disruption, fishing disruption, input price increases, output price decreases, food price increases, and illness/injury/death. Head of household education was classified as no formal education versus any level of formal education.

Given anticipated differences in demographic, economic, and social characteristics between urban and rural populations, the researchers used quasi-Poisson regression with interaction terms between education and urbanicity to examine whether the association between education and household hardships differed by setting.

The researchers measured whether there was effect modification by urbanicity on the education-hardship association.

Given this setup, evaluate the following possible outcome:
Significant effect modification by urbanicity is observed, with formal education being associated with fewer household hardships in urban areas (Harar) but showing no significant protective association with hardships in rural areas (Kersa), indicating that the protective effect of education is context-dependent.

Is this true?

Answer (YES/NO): NO